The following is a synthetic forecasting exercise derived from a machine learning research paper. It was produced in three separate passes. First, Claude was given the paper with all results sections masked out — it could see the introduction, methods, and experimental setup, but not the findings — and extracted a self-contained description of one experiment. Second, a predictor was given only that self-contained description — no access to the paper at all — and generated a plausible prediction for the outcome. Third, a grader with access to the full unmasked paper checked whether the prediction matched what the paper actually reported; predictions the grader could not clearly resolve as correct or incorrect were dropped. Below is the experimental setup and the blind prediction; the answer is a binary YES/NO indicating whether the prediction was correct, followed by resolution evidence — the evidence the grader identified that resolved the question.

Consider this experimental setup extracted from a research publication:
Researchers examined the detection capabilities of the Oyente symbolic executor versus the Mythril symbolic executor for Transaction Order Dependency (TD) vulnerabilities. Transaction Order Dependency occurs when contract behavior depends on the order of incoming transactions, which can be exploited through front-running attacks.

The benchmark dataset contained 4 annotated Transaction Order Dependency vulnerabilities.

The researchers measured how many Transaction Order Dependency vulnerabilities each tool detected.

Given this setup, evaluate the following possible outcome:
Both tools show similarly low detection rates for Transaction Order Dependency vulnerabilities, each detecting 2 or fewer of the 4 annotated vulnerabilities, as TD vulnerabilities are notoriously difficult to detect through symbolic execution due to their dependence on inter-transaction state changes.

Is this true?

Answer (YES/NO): NO